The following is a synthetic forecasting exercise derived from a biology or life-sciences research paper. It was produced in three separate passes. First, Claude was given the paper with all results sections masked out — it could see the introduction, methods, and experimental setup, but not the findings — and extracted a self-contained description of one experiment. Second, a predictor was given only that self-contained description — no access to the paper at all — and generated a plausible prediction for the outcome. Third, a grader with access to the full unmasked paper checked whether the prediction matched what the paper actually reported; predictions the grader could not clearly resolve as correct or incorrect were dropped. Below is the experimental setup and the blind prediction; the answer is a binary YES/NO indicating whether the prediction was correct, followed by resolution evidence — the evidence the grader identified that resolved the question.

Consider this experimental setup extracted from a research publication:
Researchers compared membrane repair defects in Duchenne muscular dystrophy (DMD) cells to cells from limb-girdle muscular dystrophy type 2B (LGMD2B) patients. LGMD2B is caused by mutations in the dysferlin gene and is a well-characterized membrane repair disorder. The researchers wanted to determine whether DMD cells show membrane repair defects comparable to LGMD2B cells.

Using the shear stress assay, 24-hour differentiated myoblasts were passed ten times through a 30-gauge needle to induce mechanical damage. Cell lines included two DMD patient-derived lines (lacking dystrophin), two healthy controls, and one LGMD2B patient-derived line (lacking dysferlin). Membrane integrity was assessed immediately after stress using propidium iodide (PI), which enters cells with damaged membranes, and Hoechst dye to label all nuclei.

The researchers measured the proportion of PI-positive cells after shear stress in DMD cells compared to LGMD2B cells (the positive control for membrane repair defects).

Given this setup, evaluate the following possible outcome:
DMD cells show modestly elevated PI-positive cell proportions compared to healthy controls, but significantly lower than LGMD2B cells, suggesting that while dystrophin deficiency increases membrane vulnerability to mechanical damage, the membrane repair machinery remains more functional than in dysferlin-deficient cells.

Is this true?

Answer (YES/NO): NO